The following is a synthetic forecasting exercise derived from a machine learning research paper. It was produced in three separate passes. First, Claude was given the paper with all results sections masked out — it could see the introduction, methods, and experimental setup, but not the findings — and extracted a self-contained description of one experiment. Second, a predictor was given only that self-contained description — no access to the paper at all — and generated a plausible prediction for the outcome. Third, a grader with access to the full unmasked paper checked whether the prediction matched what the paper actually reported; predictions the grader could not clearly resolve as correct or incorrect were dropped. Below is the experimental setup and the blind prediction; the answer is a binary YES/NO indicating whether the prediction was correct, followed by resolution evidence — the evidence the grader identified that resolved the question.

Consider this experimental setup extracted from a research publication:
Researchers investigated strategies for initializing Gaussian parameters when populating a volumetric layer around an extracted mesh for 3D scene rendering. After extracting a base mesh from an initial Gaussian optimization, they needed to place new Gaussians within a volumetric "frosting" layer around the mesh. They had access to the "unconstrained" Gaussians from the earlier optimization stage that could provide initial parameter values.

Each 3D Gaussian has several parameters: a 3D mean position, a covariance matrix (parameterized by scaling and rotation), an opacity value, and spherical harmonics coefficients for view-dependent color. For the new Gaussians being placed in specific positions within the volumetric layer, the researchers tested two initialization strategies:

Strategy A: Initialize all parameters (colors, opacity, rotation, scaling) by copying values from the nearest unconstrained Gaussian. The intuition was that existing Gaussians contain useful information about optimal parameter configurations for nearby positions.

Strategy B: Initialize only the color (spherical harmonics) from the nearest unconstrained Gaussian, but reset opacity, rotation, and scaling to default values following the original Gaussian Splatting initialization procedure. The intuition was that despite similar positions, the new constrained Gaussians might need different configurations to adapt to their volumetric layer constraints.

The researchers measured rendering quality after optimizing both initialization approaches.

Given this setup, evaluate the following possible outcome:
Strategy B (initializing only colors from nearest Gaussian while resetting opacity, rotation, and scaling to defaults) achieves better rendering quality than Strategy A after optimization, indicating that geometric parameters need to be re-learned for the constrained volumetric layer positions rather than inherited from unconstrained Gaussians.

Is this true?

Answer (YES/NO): YES